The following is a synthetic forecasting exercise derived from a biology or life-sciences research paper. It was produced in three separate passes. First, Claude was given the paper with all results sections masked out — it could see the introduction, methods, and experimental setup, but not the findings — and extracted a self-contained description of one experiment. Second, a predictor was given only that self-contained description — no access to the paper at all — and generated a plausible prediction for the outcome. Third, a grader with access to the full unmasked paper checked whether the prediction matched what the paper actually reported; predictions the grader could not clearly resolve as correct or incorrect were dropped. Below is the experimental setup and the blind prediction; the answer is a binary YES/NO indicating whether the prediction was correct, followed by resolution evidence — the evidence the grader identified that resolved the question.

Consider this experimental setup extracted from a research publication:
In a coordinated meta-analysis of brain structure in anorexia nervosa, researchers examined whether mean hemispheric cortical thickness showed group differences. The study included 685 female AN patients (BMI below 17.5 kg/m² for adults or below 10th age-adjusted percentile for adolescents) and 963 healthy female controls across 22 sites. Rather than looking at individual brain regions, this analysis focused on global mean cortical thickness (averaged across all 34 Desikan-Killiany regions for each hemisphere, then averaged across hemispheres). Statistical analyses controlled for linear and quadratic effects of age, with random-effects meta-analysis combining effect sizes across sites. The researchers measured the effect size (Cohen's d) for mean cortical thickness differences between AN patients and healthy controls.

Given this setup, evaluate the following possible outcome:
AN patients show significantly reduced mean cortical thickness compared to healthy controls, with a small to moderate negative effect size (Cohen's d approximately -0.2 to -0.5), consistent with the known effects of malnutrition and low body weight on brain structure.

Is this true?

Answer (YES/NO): NO